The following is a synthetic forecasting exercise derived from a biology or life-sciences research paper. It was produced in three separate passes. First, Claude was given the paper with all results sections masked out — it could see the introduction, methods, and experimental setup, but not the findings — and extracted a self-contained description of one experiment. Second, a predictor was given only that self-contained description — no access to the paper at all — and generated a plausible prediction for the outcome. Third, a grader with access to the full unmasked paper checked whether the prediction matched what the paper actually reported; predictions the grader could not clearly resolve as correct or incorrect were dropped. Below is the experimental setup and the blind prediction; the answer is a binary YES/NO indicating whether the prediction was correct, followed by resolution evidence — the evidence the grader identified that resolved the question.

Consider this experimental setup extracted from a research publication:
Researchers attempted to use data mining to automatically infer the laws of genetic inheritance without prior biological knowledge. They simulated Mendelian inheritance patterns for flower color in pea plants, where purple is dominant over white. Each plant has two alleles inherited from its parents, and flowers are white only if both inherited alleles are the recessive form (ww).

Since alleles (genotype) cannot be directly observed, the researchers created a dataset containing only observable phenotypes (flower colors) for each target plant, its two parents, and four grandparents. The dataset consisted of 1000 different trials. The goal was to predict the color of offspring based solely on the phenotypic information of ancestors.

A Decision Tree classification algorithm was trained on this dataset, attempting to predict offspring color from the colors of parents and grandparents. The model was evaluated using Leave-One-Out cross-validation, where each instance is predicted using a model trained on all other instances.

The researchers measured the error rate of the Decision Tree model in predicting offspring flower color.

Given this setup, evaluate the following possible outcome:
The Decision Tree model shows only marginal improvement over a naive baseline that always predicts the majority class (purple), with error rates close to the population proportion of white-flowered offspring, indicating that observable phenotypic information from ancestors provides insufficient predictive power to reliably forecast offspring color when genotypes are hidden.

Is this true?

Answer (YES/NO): NO